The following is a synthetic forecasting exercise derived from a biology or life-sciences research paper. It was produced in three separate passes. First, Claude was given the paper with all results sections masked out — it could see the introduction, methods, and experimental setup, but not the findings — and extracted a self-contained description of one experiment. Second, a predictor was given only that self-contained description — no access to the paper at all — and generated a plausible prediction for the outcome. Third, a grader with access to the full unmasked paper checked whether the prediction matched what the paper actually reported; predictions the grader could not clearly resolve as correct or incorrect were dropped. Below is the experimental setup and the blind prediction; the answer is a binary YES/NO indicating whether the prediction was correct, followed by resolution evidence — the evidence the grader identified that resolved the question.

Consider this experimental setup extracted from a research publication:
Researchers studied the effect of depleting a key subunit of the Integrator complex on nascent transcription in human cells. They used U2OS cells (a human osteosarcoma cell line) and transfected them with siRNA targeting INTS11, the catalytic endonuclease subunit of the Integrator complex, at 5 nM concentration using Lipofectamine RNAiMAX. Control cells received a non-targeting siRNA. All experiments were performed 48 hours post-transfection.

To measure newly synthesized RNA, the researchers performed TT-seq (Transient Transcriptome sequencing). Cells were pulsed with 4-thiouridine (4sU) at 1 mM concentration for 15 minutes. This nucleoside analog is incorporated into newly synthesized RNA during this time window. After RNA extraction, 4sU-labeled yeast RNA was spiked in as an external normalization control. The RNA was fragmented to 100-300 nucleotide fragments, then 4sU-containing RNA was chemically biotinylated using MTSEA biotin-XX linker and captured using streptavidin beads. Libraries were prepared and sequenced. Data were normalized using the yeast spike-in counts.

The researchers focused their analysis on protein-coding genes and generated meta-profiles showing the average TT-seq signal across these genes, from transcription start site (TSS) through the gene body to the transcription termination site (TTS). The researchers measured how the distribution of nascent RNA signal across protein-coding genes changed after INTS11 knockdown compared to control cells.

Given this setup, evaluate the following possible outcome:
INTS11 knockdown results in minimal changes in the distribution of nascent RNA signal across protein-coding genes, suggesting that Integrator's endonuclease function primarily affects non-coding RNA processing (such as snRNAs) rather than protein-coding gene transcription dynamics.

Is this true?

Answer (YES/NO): NO